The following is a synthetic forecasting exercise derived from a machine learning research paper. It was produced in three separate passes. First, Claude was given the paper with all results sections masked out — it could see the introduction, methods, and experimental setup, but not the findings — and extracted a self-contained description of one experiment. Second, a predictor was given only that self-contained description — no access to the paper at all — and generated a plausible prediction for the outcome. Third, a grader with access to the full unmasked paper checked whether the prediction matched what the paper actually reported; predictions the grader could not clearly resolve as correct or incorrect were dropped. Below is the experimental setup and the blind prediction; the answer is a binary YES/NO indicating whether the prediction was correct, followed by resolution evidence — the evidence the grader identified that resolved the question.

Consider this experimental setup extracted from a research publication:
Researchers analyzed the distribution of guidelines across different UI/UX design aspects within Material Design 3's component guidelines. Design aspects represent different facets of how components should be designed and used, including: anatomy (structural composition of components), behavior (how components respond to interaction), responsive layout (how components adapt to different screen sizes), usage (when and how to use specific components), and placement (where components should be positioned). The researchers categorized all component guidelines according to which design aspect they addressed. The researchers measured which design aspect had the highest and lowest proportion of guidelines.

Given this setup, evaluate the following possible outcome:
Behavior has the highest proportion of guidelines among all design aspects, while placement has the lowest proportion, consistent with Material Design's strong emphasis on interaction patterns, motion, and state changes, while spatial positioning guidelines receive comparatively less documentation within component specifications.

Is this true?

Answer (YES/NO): NO